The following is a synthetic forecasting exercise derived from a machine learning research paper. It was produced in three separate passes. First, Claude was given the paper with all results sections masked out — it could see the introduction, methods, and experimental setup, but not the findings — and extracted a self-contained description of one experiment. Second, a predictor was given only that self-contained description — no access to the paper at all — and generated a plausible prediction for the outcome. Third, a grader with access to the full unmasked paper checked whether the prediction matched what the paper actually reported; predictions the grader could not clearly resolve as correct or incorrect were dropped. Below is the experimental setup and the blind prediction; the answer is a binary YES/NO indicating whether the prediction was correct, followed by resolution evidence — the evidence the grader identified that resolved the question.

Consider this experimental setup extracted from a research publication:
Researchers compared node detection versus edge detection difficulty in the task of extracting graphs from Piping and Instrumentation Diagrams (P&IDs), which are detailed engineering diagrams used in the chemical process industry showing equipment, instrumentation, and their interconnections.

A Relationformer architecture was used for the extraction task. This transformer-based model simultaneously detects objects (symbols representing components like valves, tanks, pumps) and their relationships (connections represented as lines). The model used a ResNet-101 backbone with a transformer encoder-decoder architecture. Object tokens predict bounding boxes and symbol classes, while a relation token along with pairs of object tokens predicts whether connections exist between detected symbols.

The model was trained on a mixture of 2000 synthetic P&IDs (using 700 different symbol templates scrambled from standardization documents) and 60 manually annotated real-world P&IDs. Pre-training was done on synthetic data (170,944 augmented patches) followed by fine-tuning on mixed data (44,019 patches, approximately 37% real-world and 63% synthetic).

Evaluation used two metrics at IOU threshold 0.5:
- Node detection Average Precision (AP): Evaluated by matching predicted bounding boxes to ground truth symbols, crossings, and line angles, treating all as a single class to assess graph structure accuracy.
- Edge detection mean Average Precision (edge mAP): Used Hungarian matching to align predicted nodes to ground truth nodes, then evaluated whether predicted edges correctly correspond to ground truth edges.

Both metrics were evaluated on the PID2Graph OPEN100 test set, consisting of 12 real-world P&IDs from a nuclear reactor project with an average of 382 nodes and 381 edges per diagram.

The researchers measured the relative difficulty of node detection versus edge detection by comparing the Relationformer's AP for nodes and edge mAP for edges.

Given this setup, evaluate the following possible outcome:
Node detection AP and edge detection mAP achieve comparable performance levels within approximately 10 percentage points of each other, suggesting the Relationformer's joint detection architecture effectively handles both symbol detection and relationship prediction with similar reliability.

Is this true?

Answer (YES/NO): YES